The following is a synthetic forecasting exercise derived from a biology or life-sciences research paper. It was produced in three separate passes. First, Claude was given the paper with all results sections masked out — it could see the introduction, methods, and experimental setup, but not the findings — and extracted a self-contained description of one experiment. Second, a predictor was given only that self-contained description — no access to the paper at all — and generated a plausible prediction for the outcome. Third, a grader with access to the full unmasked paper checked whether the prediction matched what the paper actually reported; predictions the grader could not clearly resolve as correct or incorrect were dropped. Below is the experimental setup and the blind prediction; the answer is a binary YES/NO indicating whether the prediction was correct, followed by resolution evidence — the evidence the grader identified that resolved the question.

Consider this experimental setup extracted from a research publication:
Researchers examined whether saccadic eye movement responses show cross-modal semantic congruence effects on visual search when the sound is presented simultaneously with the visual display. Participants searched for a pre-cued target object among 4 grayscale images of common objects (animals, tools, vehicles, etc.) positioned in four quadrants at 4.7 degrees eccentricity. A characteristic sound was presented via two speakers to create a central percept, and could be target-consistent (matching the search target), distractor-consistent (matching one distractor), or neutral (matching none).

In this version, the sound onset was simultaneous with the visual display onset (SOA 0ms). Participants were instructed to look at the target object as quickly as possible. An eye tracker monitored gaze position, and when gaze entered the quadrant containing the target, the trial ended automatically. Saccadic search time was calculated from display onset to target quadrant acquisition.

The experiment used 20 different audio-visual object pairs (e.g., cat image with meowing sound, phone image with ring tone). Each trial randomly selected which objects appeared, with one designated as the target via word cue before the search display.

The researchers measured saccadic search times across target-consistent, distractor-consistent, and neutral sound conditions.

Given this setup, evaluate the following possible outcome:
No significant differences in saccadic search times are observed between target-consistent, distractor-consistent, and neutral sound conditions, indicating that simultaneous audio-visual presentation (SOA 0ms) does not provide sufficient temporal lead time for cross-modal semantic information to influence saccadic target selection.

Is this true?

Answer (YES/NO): YES